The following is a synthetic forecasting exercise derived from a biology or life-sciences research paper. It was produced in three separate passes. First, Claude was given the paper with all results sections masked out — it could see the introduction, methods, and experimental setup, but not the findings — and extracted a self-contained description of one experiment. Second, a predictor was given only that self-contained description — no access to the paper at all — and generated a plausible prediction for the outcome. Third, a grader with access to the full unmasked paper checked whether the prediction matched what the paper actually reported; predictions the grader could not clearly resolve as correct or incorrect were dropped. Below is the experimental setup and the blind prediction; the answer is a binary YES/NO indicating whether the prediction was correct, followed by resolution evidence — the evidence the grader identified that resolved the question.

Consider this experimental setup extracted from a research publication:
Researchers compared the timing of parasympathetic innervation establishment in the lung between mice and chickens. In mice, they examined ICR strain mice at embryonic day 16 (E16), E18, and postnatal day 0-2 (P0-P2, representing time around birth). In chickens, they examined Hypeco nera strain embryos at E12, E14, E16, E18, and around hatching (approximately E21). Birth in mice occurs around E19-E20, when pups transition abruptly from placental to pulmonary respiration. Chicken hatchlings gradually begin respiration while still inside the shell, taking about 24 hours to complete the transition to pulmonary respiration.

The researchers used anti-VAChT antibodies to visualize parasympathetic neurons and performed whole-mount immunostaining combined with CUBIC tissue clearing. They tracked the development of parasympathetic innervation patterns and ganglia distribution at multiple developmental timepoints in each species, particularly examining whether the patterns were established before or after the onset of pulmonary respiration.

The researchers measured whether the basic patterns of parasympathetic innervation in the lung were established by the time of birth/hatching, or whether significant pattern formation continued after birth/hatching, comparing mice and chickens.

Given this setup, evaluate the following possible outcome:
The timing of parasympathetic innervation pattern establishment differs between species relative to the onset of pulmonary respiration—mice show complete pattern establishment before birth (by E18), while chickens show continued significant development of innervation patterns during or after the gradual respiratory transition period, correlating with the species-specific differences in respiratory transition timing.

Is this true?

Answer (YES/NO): YES